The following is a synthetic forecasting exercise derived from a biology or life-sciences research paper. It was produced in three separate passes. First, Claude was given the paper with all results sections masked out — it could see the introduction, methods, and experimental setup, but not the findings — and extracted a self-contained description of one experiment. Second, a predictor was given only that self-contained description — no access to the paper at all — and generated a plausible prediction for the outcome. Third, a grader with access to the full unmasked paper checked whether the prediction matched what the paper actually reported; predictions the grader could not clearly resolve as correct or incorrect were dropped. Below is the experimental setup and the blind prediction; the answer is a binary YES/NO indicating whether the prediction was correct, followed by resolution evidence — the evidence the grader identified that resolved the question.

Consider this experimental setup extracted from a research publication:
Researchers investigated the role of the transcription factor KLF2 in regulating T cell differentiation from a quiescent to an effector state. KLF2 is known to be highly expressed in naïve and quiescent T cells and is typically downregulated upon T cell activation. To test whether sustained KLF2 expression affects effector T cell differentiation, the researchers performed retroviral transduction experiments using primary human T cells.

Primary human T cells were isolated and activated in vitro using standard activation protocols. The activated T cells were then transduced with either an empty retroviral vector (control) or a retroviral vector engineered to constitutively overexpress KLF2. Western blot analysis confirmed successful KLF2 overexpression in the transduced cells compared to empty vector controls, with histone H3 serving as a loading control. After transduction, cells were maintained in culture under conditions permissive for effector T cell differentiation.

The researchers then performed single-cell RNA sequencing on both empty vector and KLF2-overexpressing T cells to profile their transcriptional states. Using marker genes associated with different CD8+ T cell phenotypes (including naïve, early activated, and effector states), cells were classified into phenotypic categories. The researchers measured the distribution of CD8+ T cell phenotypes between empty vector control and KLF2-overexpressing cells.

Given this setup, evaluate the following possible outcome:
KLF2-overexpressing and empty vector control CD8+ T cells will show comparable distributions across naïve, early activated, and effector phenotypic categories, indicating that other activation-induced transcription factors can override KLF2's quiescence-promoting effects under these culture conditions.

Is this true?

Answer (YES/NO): NO